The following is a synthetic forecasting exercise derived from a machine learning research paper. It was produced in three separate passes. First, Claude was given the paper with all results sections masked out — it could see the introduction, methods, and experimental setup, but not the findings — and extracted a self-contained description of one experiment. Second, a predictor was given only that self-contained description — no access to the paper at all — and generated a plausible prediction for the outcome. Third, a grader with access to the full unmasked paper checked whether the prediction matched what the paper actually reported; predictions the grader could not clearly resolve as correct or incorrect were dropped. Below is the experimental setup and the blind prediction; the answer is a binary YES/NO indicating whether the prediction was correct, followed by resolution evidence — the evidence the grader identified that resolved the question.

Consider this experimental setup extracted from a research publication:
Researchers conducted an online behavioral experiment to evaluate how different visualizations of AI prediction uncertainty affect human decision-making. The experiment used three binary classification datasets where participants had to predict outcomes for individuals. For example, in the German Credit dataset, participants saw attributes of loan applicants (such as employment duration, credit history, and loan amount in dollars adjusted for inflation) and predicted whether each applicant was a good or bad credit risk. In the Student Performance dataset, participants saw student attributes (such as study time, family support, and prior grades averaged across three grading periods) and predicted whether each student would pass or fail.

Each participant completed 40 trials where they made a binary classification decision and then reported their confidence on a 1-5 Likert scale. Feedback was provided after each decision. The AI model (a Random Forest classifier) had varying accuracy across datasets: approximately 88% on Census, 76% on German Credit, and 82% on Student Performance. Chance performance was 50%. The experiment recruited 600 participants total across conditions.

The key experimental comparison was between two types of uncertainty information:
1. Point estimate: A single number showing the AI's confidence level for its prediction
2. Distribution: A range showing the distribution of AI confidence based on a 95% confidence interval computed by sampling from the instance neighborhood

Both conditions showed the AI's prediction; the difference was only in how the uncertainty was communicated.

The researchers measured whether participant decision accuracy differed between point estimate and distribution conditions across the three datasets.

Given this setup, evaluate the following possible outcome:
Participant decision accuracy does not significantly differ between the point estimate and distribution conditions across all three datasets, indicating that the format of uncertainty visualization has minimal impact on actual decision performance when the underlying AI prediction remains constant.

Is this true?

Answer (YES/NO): YES